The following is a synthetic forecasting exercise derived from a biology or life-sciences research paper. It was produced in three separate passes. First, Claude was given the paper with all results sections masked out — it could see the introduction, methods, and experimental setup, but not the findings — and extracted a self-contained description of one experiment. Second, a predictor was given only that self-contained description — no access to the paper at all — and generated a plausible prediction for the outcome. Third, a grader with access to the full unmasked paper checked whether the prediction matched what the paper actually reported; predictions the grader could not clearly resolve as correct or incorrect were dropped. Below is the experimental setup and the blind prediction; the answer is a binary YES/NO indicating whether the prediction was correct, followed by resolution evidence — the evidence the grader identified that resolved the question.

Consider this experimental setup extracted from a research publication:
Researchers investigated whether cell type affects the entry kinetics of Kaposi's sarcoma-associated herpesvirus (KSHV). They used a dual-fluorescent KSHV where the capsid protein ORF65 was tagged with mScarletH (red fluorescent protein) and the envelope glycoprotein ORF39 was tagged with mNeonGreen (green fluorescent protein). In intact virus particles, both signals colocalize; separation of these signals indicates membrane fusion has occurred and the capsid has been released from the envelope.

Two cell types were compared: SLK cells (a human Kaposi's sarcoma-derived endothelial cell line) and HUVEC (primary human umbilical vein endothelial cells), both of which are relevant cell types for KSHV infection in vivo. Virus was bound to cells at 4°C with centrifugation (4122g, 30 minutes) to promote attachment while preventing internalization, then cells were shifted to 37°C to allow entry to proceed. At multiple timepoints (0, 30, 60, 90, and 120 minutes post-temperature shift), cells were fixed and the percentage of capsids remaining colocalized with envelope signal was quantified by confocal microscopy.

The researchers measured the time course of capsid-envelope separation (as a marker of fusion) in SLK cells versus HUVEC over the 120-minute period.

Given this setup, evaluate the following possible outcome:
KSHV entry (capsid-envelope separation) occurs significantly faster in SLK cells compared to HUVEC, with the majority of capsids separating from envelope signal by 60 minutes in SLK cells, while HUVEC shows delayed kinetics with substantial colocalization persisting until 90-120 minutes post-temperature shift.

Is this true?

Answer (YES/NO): NO